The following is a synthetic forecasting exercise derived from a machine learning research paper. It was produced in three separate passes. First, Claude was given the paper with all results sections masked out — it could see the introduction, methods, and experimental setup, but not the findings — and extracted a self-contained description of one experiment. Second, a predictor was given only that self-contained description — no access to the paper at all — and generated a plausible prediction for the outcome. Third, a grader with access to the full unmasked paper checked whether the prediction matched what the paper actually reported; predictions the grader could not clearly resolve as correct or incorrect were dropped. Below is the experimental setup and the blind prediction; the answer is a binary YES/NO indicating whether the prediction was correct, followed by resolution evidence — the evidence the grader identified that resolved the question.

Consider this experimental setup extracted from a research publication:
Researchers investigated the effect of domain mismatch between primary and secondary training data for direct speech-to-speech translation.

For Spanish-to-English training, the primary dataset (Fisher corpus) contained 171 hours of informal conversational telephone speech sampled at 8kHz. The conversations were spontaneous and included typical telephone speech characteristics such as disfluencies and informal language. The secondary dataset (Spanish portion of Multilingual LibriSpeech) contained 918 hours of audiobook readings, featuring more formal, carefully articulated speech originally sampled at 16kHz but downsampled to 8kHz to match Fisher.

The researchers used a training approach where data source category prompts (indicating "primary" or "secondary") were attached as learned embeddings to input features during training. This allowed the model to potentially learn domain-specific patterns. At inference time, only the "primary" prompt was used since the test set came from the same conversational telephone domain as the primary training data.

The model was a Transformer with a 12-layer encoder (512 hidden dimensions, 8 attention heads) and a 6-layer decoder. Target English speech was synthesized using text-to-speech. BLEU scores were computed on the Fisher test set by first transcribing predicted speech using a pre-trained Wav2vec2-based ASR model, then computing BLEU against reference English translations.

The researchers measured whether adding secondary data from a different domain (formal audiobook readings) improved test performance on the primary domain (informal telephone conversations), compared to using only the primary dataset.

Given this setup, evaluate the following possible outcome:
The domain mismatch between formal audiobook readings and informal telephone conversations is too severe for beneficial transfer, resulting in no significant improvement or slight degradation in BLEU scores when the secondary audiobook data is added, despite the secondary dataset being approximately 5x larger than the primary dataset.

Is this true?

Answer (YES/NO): NO